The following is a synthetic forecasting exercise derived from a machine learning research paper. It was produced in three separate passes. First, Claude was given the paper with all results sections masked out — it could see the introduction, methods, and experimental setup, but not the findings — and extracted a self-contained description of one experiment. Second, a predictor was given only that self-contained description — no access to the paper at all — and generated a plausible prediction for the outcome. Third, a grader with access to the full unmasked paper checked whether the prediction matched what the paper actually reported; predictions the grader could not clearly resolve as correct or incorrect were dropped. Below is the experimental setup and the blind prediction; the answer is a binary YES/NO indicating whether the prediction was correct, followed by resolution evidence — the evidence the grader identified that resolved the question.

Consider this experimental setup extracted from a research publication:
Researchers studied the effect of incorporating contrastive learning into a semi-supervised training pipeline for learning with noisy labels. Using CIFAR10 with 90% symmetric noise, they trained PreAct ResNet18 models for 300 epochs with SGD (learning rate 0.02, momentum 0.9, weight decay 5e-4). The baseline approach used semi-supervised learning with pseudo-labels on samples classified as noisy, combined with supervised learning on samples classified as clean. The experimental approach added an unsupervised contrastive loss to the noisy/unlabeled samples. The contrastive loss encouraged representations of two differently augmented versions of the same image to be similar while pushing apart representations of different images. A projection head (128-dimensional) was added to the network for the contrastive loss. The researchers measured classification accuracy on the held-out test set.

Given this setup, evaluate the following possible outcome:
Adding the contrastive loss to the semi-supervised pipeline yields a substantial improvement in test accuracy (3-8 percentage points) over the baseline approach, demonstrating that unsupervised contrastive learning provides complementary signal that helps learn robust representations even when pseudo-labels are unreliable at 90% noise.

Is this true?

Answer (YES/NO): YES